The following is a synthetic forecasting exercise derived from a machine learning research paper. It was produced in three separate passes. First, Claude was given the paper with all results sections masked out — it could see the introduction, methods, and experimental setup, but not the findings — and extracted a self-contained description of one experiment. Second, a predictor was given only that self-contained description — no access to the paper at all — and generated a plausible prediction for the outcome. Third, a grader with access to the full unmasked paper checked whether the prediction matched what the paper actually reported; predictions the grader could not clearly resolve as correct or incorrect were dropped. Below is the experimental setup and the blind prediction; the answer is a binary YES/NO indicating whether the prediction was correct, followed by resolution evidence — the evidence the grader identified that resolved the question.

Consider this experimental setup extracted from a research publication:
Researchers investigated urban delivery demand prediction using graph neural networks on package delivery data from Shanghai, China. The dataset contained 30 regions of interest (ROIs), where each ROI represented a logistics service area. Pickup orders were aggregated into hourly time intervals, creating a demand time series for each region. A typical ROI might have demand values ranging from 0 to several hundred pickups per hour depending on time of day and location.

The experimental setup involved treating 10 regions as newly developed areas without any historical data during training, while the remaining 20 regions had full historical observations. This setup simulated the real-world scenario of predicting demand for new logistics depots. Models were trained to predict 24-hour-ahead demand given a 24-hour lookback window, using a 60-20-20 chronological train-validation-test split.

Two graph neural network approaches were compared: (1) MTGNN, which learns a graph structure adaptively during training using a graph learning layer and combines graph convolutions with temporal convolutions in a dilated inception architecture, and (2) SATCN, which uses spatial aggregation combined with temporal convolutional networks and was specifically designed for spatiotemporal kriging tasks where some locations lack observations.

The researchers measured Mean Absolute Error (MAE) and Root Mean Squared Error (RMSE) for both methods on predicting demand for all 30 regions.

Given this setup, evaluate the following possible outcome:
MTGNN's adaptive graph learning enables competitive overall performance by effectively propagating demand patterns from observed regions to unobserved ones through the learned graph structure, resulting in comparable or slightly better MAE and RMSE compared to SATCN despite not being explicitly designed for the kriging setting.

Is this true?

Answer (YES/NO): NO